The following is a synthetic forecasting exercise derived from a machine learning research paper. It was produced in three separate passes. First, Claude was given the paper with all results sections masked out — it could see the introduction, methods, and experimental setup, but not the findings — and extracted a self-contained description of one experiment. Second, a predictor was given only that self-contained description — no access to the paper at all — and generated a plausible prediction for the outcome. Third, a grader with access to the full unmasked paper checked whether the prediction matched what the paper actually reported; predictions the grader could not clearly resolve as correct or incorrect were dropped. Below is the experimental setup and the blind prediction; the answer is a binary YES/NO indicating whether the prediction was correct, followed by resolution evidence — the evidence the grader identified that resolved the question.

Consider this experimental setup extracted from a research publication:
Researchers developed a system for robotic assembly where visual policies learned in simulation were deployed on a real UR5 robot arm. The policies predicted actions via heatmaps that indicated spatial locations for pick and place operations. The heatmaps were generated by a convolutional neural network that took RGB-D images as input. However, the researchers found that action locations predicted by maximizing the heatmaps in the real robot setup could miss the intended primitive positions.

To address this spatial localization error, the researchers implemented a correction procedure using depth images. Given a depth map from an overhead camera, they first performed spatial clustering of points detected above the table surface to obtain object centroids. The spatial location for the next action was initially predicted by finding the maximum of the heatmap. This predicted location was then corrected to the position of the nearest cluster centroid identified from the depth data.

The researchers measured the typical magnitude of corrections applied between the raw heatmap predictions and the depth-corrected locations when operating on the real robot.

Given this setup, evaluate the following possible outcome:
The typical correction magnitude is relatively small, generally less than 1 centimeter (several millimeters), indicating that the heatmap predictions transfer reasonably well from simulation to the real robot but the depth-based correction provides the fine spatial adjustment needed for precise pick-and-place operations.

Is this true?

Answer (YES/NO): NO